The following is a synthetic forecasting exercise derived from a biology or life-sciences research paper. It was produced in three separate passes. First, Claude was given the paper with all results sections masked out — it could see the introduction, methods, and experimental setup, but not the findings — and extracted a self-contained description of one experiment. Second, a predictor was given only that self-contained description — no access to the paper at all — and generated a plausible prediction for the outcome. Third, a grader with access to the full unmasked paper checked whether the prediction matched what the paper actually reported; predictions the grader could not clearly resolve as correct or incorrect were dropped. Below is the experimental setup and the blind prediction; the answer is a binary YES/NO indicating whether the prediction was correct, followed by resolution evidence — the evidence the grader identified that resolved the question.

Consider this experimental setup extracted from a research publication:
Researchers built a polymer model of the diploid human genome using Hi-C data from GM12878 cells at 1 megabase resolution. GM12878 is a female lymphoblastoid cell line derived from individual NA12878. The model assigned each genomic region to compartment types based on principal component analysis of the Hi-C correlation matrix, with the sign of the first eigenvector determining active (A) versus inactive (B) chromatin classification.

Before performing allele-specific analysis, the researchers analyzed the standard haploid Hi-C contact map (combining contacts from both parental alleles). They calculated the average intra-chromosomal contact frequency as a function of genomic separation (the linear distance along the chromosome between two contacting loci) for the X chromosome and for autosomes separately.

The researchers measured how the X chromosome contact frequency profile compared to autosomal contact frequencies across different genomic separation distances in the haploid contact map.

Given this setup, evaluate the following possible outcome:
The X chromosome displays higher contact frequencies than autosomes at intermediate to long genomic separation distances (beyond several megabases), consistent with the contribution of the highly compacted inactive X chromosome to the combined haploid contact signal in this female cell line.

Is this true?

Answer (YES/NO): YES